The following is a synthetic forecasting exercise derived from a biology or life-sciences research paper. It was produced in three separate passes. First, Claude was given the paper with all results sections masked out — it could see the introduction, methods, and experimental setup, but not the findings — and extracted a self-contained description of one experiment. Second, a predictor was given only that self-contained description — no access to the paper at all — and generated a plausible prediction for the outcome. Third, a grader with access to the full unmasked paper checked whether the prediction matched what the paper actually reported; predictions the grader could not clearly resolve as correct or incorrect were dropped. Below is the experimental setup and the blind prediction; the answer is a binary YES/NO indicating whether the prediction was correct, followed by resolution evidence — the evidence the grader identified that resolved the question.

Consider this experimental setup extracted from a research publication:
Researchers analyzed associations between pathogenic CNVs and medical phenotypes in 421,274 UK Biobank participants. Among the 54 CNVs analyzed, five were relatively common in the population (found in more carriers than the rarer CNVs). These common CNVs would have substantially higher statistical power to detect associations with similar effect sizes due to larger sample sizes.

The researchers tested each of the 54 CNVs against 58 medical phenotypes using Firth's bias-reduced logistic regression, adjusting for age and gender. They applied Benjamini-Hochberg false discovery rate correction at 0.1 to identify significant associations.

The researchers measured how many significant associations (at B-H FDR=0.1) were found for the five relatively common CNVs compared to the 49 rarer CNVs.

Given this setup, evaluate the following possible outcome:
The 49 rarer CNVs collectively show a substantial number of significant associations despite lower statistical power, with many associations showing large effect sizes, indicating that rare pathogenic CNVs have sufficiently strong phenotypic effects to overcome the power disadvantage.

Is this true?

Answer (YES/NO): YES